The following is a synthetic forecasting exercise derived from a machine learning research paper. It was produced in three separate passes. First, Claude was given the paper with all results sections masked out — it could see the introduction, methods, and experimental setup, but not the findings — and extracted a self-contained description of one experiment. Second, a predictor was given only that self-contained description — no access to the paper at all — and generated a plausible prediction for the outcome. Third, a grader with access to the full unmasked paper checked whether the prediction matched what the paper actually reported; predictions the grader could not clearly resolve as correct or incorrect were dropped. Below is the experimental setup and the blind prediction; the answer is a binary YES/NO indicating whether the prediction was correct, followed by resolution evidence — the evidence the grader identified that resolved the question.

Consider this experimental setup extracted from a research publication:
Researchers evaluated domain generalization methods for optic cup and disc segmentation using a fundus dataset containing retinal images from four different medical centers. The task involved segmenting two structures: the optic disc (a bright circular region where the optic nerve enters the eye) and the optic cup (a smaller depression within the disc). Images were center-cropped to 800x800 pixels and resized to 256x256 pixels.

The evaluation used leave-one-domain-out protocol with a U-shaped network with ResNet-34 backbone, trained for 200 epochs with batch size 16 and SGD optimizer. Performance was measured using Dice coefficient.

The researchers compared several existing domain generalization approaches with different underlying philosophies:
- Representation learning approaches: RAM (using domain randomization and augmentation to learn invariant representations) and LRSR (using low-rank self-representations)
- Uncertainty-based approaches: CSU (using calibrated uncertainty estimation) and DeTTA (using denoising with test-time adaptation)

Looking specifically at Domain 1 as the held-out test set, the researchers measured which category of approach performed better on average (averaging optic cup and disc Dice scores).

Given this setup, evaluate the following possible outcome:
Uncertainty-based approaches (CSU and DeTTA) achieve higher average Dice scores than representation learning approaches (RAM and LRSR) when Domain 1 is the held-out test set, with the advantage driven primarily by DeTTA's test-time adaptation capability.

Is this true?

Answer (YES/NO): NO